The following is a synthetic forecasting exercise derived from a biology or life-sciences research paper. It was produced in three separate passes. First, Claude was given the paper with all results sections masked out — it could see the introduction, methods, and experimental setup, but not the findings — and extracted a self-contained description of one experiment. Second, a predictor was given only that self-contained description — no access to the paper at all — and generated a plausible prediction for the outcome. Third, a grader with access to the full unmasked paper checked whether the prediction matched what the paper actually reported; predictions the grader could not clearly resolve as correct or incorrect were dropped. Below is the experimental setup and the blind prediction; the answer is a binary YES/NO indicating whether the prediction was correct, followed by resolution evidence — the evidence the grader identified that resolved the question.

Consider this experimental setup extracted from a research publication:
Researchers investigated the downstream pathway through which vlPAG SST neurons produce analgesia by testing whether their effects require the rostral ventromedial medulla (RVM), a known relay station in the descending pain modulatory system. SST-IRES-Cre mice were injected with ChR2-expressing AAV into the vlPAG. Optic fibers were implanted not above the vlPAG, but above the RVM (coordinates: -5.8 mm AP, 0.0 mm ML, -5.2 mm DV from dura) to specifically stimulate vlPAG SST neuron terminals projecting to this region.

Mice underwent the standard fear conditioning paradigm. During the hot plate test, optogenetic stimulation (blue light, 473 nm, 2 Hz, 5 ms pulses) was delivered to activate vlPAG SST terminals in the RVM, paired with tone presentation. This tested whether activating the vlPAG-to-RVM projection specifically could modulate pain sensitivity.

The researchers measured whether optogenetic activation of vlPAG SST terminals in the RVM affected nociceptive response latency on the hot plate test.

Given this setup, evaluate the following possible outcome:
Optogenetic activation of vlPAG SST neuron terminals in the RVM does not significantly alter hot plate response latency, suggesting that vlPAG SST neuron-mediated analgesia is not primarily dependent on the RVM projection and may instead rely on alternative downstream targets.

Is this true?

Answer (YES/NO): NO